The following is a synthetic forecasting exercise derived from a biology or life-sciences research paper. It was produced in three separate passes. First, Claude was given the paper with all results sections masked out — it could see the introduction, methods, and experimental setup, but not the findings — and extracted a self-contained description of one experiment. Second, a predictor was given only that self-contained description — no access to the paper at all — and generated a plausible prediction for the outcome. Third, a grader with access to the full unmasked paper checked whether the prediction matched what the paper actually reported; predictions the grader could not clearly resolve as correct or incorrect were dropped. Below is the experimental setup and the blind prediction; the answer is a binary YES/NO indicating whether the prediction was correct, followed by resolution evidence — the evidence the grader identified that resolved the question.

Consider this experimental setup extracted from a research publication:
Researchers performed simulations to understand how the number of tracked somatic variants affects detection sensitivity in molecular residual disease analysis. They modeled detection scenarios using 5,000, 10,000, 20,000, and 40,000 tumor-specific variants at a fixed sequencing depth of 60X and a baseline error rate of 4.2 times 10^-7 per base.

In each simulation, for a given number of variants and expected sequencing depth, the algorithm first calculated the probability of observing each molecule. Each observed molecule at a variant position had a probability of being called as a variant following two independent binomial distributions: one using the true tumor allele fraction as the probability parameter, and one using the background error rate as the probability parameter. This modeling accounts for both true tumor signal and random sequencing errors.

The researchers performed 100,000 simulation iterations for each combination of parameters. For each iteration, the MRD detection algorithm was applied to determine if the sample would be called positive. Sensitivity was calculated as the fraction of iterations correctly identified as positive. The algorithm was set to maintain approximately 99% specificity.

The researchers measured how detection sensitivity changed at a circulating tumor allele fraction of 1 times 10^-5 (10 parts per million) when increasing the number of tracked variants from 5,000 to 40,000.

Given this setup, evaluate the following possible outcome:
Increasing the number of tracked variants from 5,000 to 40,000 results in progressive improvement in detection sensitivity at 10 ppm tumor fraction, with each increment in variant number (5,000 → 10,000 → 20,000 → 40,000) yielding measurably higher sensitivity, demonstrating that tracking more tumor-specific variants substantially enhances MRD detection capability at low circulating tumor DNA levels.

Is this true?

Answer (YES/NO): NO